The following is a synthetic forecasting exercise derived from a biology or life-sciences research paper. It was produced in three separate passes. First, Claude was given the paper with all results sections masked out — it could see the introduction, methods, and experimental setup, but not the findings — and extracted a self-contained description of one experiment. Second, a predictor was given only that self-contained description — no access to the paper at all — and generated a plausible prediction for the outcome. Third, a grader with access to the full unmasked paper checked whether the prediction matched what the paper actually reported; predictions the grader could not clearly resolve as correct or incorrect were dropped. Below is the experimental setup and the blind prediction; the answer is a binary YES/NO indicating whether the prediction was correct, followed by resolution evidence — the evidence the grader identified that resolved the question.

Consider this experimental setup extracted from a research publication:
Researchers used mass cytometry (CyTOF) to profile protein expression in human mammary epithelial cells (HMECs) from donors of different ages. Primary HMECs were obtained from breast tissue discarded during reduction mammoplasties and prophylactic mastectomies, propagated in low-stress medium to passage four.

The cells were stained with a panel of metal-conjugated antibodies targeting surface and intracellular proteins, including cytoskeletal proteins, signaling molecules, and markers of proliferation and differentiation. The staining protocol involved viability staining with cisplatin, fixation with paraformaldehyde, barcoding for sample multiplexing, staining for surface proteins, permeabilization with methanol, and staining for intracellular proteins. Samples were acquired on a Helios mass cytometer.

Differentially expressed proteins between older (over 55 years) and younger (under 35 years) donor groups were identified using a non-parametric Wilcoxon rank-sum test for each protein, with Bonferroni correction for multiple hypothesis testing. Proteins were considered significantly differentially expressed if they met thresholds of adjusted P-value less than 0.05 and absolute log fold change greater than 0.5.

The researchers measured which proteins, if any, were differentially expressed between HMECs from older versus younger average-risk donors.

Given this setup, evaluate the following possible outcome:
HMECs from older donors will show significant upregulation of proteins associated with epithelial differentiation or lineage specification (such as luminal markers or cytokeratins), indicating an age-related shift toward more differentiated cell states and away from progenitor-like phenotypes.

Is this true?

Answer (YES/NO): NO